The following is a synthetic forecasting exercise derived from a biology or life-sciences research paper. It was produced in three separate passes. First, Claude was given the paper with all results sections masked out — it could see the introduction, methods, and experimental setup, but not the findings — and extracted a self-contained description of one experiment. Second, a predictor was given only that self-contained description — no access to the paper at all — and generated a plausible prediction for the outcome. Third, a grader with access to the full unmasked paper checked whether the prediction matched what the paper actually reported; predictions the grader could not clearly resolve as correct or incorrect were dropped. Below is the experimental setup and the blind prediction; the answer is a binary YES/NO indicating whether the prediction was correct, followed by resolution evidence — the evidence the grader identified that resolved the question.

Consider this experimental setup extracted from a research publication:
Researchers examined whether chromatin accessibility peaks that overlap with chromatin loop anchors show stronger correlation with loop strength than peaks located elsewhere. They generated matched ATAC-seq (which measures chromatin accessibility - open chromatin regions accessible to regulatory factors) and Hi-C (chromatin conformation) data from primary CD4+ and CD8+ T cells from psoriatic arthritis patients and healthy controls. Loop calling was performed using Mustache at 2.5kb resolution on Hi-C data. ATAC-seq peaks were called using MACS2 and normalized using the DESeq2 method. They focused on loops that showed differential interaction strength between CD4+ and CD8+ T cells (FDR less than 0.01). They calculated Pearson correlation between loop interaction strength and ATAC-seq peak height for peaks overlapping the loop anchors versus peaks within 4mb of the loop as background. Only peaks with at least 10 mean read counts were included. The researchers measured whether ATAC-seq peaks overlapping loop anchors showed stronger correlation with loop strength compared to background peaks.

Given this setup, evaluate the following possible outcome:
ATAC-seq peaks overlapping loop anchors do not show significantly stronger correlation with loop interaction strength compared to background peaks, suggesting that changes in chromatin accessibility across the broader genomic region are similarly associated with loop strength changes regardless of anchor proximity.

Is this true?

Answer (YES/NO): NO